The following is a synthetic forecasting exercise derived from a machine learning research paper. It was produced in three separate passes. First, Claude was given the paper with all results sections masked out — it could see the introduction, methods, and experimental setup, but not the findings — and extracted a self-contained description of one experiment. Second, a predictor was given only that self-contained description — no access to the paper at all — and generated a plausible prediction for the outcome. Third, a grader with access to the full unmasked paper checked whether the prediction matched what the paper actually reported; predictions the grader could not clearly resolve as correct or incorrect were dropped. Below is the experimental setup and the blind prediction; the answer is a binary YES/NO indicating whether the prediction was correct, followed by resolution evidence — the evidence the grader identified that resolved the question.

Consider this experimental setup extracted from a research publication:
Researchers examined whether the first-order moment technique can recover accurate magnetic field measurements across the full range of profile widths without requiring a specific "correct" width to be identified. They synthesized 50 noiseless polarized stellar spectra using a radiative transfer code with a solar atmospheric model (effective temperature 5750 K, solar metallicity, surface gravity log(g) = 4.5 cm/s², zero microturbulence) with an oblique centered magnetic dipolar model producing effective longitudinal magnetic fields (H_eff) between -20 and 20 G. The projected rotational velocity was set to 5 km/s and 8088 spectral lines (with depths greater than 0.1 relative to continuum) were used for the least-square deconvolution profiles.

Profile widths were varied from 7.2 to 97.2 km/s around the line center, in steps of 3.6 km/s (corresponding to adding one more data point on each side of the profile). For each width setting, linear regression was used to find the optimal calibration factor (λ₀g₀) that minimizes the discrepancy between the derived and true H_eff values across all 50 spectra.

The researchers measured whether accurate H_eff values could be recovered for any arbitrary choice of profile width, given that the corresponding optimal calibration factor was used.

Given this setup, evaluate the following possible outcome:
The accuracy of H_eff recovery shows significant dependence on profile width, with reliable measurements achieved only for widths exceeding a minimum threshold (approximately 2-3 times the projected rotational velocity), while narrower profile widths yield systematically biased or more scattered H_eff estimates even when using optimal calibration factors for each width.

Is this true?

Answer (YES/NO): NO